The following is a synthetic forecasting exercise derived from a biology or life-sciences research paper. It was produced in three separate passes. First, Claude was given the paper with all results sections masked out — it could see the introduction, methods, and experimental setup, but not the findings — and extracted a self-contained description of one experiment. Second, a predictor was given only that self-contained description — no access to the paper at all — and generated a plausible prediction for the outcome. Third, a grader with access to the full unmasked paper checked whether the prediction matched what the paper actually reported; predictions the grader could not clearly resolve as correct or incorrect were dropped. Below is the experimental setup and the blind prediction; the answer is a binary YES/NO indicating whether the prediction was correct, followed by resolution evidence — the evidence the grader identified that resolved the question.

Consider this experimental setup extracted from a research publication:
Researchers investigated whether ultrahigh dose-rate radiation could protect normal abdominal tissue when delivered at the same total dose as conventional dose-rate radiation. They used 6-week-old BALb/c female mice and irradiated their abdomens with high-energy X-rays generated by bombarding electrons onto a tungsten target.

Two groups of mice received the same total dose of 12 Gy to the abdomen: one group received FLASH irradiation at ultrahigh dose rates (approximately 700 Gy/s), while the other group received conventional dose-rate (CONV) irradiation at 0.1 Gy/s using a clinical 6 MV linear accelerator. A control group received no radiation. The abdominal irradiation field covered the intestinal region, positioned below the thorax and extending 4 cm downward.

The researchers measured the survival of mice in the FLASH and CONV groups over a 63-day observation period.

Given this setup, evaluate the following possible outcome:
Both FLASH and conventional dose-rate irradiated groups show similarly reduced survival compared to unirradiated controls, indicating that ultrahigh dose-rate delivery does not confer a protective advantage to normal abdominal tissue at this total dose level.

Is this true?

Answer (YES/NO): NO